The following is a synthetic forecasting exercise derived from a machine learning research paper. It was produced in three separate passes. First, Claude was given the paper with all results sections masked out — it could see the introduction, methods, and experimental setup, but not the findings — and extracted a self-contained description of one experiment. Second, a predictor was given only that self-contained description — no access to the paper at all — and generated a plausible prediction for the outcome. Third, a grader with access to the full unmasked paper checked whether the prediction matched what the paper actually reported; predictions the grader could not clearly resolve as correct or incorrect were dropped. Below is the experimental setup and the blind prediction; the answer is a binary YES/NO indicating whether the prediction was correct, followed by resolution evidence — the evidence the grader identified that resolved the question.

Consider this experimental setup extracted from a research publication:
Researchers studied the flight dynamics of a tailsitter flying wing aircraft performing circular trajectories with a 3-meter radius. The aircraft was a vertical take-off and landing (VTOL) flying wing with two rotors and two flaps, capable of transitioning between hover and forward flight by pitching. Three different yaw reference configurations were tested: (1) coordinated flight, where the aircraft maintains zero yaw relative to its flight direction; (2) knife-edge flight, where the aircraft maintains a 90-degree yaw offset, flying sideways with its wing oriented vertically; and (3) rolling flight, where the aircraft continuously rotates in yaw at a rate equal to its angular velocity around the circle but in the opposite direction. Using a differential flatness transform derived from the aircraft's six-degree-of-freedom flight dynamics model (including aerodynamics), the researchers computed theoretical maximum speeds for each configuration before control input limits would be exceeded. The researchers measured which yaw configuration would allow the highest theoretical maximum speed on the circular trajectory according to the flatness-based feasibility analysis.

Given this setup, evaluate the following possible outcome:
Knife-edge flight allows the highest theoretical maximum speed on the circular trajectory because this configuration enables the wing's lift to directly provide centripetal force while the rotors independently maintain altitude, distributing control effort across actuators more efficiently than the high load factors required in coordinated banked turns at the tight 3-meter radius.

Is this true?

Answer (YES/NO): NO